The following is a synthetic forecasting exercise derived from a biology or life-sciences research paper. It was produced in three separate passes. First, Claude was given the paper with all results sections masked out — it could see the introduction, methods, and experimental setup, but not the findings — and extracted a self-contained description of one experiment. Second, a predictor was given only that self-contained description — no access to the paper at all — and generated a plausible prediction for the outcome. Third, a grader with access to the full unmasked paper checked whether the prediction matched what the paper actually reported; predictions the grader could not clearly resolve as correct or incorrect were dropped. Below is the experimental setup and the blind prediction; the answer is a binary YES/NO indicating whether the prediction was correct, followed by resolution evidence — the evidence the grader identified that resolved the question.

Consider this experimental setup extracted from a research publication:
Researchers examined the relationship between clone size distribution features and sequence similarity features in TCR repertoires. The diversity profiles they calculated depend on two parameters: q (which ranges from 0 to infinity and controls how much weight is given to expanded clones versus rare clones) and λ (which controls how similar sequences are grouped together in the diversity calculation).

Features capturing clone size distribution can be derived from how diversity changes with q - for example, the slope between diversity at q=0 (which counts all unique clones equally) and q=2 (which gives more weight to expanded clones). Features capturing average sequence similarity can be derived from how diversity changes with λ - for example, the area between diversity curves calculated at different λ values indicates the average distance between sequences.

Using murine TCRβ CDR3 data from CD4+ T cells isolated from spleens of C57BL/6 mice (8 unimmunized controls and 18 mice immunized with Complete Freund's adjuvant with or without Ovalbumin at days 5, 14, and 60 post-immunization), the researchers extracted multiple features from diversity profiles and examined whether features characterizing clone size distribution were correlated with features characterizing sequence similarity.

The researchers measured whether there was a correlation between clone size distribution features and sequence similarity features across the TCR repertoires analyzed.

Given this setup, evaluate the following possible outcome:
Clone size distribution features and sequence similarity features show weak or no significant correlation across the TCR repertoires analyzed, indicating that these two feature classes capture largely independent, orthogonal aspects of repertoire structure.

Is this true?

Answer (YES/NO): NO